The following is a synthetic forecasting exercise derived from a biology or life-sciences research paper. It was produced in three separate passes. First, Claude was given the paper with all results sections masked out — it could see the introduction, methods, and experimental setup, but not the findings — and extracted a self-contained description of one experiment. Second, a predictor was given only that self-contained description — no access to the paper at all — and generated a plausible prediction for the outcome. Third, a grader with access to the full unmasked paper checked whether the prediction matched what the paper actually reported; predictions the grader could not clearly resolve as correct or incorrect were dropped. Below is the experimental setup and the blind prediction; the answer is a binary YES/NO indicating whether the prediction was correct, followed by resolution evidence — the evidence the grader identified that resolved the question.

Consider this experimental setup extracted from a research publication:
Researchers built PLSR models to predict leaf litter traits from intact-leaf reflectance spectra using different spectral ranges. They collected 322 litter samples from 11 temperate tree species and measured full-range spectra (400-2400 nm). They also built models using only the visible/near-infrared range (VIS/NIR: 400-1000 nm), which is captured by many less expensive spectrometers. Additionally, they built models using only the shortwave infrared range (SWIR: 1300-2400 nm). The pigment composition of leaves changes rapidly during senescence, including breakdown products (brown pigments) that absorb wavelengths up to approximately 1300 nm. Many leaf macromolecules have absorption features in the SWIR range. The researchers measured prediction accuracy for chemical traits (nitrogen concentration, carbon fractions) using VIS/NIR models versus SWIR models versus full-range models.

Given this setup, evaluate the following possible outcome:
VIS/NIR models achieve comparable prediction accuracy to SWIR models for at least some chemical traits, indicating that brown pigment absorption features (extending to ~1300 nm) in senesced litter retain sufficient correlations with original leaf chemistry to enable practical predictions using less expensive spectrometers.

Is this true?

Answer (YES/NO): NO